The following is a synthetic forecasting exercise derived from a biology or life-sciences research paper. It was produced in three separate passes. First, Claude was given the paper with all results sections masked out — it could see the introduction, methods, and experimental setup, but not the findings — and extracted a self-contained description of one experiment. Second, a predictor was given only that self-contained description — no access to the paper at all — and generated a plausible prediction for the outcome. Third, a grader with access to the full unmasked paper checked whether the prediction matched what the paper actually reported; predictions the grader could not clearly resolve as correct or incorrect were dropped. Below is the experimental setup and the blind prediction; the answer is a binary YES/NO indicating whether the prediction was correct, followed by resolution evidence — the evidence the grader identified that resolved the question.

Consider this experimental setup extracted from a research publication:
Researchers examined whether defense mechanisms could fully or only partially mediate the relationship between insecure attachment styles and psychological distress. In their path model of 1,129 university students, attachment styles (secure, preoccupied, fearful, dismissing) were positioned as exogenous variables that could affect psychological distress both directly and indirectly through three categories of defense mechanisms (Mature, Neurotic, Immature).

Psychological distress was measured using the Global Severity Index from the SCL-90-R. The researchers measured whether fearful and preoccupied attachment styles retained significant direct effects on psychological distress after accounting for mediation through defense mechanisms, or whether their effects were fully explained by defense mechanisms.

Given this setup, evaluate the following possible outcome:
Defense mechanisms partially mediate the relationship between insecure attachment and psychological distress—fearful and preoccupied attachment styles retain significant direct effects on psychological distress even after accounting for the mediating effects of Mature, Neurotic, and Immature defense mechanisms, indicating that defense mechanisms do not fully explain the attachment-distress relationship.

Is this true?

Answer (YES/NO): YES